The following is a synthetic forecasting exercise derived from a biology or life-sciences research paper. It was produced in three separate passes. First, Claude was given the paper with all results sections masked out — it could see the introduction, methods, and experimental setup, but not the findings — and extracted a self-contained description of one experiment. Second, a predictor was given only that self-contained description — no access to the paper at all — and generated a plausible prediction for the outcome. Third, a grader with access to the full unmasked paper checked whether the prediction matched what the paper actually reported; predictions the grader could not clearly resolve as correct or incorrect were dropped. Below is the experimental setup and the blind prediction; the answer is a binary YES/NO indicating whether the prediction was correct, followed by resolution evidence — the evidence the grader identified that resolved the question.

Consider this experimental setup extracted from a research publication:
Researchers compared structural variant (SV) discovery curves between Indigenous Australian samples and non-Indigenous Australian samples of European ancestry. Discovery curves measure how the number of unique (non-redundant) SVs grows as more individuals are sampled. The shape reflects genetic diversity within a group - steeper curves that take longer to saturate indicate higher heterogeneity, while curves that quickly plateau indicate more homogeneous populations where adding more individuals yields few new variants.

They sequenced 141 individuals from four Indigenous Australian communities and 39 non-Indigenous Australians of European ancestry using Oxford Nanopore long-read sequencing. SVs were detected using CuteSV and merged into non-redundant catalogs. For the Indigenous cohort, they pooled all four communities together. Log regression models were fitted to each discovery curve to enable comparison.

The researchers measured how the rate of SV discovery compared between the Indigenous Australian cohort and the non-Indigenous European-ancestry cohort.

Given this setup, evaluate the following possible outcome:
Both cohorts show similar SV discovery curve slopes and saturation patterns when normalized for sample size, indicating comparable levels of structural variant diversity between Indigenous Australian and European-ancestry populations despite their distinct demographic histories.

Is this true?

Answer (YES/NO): NO